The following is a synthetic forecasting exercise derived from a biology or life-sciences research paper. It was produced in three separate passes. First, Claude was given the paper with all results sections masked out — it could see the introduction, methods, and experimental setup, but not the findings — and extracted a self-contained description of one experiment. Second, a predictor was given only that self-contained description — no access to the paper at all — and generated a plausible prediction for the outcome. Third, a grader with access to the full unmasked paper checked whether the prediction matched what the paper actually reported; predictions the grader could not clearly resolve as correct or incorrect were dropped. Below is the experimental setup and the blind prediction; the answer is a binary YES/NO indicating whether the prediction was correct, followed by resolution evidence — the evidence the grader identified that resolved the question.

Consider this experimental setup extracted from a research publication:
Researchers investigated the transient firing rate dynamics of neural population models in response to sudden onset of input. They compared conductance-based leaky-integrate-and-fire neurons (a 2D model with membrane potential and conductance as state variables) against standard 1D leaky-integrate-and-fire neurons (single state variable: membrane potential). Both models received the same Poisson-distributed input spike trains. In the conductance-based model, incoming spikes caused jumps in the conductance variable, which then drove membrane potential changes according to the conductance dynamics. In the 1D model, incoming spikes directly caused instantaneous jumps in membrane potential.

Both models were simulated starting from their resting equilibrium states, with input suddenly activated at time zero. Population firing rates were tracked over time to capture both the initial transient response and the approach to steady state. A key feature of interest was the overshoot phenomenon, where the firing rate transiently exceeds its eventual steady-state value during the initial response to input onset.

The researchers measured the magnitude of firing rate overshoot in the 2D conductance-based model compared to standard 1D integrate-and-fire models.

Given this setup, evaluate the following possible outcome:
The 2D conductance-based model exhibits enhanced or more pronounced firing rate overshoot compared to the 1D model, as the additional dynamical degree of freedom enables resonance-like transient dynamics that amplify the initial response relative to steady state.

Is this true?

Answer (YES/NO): NO